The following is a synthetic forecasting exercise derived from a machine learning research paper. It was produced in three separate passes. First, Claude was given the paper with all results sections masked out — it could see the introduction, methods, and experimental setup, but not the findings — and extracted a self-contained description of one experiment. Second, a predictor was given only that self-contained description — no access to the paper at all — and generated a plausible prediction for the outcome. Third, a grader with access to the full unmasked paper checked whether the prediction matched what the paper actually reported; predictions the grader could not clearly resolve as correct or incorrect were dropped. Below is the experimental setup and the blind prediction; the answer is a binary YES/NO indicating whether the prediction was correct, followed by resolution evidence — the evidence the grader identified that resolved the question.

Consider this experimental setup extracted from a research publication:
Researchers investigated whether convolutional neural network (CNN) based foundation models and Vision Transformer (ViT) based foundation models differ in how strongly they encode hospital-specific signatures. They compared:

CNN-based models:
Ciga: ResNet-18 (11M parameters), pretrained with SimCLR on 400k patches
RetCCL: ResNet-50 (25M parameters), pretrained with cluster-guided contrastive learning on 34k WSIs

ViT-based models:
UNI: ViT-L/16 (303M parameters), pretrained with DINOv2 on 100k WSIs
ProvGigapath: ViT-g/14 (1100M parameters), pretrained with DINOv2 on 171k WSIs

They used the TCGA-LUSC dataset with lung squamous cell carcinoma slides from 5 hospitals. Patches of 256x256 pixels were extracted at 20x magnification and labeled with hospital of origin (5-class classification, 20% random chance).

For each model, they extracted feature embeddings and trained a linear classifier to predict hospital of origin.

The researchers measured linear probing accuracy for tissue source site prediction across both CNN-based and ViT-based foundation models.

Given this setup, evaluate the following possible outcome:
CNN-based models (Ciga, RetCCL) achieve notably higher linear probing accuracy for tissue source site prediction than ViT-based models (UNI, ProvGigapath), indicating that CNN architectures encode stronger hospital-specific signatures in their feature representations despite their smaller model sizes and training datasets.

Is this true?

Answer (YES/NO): NO